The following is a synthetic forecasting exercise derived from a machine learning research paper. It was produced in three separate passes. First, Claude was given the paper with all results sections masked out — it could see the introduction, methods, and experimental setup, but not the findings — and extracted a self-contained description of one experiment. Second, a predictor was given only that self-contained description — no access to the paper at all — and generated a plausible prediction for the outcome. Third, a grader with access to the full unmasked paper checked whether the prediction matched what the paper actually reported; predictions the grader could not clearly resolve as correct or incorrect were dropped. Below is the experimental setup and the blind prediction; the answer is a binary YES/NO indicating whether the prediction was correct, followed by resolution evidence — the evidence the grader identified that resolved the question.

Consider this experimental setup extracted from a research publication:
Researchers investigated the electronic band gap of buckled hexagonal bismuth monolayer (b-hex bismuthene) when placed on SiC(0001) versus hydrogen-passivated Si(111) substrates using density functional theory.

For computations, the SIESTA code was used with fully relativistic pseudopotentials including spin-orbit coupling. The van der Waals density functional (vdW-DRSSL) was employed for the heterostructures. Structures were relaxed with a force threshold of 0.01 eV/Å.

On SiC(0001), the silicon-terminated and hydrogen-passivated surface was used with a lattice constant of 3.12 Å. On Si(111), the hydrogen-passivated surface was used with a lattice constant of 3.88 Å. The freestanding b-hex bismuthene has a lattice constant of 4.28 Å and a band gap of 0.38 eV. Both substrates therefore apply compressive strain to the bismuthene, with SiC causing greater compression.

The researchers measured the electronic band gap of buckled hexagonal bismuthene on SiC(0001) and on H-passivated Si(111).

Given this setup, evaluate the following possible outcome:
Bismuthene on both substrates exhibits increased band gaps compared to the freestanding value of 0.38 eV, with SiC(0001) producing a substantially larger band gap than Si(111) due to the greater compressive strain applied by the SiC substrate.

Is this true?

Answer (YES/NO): NO